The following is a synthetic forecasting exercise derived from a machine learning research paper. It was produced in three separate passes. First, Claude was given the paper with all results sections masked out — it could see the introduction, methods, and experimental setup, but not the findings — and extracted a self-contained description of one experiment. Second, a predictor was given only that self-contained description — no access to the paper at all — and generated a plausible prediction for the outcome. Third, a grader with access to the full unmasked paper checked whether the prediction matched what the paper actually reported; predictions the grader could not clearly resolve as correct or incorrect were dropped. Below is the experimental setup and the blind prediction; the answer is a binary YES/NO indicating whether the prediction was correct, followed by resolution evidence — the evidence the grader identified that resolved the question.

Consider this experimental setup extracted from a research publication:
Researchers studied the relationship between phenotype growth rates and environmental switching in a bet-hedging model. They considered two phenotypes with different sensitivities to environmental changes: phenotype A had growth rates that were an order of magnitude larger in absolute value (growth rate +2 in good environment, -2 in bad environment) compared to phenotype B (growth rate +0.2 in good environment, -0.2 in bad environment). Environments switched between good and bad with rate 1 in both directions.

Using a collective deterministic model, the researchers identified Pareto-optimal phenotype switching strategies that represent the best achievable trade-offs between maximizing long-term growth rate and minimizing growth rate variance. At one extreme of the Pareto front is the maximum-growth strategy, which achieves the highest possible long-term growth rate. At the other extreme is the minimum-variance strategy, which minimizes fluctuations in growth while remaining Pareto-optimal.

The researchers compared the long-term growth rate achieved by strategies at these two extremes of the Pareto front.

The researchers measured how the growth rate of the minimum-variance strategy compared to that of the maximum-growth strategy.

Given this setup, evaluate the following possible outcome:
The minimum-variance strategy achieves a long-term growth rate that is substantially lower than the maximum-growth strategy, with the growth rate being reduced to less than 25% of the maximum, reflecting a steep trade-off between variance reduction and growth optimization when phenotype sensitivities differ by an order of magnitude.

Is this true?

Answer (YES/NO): YES